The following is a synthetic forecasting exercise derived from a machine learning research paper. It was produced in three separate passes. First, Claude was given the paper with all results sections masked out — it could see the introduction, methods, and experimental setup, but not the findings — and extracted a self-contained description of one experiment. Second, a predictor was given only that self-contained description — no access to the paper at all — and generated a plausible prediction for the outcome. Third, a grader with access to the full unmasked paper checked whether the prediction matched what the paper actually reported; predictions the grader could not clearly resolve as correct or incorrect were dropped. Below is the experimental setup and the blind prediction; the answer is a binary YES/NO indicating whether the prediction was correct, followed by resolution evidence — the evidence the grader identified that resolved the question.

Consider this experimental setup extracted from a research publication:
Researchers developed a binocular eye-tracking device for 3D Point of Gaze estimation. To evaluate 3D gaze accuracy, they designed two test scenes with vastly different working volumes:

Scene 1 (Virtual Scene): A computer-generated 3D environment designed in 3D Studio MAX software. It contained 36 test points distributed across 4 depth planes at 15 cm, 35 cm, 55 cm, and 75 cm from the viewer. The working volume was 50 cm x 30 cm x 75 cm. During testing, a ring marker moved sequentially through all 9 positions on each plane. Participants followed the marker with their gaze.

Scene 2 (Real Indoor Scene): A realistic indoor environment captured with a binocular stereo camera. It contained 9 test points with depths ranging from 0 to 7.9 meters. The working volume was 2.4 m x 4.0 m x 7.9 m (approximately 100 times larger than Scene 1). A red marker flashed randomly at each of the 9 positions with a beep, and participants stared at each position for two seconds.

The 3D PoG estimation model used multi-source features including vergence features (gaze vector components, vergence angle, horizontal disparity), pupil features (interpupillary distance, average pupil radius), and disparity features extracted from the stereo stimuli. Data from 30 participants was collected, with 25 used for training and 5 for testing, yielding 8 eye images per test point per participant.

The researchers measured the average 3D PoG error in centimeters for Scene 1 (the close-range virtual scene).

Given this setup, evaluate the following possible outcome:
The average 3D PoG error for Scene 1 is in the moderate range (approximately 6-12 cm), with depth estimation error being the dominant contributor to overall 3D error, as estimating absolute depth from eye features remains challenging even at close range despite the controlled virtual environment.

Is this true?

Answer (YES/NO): NO